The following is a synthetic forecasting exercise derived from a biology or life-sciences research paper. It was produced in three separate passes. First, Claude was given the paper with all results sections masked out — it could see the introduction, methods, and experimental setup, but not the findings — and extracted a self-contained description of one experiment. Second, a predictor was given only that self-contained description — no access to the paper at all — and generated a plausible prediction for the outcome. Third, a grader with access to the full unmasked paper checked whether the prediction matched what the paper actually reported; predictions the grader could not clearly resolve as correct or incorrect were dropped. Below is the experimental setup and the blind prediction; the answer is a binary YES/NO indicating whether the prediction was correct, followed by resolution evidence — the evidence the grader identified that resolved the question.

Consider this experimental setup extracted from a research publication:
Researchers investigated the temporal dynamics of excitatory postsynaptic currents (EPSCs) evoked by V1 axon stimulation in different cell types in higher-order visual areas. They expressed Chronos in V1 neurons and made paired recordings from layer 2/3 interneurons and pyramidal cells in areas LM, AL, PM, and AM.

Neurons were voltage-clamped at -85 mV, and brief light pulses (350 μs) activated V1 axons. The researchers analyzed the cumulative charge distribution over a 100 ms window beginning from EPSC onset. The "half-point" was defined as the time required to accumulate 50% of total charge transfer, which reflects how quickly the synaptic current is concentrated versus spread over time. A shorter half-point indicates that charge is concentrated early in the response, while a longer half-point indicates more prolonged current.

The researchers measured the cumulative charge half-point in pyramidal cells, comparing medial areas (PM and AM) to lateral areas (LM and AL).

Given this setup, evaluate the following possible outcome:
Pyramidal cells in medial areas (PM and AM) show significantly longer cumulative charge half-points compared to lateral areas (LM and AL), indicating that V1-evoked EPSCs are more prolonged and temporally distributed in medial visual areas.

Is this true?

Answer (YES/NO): NO